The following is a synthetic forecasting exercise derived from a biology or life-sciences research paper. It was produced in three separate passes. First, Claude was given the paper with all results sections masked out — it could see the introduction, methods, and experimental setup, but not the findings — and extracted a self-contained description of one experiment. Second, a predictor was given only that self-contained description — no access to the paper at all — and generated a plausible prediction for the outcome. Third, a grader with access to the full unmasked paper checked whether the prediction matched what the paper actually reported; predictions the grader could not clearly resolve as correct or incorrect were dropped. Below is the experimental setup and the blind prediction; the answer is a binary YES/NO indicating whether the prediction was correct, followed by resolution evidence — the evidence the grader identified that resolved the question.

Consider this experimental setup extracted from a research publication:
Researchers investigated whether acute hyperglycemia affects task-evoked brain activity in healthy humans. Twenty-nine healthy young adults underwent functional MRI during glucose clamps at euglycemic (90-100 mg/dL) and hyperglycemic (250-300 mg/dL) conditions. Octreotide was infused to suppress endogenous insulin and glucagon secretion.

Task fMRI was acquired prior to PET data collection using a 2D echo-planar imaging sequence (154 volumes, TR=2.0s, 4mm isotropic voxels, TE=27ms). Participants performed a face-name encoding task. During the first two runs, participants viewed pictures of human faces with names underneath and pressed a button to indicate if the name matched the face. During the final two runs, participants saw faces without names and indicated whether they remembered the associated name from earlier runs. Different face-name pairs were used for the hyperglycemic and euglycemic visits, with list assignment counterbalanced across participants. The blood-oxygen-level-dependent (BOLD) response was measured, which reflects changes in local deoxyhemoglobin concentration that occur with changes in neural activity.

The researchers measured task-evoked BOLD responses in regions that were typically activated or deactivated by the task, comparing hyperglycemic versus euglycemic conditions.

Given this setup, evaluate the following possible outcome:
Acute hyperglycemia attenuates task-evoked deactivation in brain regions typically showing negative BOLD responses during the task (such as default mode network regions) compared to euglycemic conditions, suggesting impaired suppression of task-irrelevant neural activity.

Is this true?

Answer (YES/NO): NO